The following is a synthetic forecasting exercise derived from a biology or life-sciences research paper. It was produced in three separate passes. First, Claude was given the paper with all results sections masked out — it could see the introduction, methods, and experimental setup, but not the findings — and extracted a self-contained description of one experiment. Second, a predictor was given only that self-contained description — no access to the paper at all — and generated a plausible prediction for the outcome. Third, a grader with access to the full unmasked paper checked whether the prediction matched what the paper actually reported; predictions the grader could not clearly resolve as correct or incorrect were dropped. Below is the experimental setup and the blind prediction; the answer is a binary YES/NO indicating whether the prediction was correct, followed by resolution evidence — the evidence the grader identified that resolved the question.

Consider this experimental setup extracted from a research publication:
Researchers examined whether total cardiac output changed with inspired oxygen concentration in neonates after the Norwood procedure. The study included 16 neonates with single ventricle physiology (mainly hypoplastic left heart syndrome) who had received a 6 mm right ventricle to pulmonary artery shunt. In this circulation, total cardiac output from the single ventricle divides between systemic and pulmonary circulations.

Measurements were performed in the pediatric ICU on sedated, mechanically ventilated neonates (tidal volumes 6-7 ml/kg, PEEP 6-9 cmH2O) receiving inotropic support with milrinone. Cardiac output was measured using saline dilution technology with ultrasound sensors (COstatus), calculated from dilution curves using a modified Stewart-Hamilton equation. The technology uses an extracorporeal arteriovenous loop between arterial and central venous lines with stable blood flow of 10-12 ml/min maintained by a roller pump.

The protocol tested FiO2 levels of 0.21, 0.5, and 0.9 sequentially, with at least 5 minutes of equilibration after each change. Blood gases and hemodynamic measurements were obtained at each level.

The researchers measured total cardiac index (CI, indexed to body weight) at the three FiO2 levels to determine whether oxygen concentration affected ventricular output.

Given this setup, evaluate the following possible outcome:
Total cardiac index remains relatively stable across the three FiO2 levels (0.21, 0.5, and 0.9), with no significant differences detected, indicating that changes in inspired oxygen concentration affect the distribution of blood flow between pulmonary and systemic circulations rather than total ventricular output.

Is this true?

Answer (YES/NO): NO